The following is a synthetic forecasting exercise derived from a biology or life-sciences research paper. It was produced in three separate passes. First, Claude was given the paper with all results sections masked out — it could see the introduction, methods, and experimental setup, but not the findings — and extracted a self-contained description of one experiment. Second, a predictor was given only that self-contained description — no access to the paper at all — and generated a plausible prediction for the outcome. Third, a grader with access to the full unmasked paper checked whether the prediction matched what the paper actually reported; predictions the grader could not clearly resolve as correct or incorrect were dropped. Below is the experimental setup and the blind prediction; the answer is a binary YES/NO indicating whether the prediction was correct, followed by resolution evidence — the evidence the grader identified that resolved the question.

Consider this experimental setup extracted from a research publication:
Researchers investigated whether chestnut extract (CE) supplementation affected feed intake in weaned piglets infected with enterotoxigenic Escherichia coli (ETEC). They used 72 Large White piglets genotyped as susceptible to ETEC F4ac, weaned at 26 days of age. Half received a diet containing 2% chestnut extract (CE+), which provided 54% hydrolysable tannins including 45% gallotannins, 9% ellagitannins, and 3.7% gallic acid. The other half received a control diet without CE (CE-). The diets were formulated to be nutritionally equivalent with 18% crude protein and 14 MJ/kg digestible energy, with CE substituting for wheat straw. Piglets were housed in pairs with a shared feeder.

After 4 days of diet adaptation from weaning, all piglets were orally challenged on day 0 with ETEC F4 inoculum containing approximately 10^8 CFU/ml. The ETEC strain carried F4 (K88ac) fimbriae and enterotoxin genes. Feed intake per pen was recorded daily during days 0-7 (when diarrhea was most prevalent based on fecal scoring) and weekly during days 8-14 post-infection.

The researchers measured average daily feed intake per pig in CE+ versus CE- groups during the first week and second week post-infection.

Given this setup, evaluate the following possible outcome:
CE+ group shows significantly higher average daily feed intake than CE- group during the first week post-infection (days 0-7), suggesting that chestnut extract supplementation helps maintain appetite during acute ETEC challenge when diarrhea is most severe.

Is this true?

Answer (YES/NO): YES